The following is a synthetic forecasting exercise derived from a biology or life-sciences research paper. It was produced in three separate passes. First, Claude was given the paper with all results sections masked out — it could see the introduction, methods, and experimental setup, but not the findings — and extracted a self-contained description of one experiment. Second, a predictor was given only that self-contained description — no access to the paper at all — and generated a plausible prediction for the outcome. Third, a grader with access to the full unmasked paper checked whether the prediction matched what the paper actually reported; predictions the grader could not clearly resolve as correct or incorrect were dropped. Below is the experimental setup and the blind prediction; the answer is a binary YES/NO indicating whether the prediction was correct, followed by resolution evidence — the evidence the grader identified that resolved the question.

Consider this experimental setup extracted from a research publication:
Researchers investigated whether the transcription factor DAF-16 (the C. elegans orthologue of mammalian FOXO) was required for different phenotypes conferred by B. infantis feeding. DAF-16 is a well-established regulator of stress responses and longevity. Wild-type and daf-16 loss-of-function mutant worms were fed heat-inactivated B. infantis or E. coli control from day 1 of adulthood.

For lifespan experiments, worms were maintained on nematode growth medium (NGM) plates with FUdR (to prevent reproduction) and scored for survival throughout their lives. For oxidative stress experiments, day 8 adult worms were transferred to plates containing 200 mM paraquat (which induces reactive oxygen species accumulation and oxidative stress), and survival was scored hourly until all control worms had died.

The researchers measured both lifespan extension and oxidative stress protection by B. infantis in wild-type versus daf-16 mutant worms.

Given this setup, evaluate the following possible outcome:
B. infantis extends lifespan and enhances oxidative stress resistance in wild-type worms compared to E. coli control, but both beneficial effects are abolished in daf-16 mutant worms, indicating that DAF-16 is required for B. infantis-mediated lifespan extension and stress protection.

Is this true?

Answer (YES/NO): NO